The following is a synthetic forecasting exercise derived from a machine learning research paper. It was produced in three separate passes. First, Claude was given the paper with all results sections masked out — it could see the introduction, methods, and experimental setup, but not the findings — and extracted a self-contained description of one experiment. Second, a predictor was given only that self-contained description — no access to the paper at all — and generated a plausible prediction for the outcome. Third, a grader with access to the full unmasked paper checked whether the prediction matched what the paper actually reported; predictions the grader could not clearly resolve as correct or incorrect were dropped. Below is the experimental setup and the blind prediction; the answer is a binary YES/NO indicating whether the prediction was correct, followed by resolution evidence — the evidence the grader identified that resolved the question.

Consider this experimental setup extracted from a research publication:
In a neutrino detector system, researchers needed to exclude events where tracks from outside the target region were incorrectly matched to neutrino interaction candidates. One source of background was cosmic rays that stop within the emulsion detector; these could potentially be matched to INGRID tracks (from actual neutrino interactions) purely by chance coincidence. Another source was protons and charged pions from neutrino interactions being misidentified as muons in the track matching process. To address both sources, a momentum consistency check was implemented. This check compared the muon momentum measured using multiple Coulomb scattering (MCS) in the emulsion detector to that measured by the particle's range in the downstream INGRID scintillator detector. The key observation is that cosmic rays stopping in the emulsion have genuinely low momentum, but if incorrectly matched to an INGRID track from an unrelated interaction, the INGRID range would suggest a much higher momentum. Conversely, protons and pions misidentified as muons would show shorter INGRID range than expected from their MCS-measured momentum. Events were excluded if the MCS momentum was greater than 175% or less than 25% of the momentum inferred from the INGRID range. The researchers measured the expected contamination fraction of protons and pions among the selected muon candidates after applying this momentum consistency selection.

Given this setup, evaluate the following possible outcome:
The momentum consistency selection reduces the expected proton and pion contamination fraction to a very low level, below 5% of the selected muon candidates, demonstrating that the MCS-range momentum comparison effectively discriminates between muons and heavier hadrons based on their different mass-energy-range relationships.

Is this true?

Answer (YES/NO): YES